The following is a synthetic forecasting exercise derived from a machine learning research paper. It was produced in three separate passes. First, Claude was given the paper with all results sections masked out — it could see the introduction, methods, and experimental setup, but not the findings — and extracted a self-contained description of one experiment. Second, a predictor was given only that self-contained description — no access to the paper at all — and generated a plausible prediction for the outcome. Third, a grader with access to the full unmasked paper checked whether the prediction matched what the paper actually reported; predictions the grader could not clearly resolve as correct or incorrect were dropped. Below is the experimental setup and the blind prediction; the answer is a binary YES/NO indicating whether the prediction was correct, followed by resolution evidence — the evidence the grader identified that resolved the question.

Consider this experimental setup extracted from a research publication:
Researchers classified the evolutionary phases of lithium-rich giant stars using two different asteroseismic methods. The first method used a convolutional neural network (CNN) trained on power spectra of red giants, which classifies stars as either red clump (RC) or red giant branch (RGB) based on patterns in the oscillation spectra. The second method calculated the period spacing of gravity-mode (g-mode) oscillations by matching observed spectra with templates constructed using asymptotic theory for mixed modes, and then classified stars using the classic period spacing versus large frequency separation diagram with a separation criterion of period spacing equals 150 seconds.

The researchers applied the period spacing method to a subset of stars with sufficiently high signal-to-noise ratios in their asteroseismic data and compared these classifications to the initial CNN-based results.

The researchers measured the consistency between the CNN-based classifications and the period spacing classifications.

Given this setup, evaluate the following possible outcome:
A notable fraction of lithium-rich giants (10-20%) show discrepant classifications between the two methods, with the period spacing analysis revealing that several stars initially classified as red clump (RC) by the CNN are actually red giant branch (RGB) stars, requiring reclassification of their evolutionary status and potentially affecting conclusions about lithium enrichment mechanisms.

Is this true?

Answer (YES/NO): NO